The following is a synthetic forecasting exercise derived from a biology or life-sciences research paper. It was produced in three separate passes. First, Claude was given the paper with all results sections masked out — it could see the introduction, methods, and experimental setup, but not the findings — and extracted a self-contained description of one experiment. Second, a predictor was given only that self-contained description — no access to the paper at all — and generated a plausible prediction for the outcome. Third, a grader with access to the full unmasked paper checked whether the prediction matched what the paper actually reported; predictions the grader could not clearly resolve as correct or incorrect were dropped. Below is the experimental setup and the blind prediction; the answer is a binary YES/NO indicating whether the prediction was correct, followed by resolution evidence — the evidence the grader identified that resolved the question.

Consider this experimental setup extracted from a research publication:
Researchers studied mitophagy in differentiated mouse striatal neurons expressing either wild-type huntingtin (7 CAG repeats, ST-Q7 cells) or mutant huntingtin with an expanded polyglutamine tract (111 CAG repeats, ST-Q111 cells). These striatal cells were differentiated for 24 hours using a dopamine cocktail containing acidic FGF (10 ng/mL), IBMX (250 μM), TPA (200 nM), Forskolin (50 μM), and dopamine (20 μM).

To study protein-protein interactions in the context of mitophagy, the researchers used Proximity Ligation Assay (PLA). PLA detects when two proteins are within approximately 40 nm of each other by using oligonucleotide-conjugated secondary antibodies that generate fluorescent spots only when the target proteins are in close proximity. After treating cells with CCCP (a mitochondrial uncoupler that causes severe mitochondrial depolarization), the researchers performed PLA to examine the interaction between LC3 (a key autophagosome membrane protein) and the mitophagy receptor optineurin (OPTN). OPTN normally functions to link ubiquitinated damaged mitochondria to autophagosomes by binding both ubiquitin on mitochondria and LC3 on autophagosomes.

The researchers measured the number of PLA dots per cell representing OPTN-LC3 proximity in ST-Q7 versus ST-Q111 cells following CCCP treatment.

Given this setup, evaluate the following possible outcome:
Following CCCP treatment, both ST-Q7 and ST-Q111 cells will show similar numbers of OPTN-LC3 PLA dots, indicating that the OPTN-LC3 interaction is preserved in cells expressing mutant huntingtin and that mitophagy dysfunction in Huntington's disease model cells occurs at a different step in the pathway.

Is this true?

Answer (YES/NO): NO